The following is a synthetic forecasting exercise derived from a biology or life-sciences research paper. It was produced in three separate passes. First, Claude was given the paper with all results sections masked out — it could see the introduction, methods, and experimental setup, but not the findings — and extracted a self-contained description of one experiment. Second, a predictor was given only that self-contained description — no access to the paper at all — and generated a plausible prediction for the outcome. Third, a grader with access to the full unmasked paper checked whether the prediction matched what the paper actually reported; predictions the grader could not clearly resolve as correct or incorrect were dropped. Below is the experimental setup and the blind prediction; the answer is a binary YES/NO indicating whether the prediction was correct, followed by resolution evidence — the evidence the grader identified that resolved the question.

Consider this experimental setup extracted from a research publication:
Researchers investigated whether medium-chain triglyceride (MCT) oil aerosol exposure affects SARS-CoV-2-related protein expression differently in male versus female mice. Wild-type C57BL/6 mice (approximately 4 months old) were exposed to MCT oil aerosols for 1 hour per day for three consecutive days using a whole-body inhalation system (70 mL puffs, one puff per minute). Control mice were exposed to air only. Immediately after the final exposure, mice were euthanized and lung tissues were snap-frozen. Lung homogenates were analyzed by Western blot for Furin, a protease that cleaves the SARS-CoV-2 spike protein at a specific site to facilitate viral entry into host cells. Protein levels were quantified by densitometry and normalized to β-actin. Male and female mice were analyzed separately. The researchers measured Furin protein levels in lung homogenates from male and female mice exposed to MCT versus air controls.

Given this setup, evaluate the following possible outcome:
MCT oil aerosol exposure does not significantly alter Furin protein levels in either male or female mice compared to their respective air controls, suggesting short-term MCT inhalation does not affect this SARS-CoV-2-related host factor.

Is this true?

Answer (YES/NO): NO